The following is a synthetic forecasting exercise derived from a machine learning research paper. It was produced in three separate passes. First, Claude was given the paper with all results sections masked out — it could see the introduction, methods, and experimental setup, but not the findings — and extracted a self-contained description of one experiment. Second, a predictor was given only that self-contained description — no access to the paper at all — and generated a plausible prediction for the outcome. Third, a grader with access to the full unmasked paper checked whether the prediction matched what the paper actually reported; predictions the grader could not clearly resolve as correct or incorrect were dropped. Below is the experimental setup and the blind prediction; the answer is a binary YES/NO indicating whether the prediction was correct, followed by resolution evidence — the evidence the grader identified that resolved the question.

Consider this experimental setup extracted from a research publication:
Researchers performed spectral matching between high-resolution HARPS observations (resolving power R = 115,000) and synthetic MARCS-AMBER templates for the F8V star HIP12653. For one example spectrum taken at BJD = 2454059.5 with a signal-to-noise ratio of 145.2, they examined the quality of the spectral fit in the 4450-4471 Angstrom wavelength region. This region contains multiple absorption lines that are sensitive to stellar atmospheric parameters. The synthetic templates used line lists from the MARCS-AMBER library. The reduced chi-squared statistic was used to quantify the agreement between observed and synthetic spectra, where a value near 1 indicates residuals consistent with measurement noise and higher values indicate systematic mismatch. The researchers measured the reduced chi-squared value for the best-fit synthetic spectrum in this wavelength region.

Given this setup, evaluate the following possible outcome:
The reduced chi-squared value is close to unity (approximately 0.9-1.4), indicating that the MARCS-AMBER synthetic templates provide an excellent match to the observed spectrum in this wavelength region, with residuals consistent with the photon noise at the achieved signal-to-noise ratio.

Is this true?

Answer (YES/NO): NO